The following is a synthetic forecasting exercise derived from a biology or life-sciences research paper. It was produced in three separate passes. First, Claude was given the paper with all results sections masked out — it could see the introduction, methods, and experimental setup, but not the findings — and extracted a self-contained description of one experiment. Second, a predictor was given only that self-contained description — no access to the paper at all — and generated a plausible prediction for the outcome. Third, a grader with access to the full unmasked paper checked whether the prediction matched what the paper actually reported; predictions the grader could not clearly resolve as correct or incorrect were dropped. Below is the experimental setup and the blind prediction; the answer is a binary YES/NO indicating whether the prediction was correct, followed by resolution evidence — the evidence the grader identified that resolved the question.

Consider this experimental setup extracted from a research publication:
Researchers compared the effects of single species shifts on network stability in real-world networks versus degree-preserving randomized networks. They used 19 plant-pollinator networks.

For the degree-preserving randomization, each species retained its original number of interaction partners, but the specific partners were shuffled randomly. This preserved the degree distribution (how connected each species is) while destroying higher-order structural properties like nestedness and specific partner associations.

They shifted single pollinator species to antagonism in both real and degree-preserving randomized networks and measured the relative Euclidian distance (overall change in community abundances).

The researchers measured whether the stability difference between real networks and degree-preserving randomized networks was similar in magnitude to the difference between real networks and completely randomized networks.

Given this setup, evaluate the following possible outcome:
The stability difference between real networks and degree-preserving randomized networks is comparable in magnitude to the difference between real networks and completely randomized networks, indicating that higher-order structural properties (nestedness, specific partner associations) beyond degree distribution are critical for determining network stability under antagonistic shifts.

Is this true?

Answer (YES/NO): NO